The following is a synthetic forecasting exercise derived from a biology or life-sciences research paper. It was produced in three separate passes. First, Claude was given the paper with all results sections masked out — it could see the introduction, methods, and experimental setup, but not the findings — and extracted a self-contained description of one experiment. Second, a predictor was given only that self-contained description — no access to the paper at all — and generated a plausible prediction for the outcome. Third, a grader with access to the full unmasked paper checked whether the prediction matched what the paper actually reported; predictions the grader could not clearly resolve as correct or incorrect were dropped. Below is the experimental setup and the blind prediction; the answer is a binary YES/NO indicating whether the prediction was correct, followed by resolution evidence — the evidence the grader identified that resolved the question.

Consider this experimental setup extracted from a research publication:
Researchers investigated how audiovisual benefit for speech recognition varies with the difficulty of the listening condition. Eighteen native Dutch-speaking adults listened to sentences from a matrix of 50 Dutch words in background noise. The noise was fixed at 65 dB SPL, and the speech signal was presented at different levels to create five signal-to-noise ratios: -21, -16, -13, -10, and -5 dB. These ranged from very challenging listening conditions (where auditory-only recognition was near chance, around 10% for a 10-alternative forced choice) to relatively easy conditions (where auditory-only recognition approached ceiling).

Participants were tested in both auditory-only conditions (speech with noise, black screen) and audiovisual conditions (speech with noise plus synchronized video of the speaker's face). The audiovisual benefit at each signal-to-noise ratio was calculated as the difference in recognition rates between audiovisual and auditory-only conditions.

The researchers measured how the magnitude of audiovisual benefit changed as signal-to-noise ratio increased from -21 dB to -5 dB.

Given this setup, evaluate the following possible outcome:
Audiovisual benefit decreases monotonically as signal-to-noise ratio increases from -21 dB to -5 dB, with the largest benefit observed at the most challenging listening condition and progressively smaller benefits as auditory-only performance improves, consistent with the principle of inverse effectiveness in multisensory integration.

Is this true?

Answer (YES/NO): NO